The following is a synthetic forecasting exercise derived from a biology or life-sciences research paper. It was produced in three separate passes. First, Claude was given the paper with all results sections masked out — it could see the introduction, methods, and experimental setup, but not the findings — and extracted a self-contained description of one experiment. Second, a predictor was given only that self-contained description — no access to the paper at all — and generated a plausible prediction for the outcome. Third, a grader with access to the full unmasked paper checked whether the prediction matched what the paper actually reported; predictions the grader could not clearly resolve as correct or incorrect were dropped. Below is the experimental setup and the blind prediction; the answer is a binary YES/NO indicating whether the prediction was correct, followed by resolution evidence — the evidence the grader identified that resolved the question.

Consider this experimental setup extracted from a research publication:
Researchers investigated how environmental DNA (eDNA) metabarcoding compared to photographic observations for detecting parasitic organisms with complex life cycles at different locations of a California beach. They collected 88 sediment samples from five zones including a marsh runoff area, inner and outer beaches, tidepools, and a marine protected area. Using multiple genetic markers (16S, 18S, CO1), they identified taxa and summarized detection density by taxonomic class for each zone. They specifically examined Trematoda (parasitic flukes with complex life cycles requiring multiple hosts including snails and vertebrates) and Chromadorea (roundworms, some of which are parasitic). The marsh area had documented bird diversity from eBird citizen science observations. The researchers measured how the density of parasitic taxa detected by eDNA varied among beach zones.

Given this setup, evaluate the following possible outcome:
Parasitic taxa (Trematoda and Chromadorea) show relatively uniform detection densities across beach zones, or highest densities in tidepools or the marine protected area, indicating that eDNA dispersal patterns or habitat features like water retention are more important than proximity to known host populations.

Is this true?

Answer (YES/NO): NO